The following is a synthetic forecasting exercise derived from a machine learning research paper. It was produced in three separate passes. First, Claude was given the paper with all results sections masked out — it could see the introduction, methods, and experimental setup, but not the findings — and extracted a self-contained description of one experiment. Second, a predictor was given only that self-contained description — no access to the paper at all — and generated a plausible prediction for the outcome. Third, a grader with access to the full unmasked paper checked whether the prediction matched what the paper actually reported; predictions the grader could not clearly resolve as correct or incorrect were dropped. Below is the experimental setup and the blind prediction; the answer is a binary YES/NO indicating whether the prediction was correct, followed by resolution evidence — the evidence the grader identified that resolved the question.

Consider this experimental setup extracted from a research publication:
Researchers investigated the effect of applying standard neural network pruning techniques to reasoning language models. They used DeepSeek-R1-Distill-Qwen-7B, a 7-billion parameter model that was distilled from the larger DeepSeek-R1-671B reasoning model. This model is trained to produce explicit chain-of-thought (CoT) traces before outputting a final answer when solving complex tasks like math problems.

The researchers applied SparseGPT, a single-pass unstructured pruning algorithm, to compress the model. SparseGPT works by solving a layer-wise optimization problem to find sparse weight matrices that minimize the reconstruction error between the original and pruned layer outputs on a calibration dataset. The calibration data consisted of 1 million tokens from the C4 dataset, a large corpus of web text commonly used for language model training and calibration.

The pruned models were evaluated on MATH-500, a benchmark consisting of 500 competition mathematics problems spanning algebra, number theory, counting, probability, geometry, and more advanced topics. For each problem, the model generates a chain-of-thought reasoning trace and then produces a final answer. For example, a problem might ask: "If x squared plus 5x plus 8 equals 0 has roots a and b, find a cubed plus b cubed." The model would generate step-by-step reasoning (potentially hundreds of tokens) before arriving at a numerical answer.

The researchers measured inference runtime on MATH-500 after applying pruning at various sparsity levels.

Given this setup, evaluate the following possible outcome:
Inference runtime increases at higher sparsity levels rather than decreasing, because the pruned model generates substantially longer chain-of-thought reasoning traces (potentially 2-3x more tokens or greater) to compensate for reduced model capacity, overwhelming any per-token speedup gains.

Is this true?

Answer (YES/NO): YES